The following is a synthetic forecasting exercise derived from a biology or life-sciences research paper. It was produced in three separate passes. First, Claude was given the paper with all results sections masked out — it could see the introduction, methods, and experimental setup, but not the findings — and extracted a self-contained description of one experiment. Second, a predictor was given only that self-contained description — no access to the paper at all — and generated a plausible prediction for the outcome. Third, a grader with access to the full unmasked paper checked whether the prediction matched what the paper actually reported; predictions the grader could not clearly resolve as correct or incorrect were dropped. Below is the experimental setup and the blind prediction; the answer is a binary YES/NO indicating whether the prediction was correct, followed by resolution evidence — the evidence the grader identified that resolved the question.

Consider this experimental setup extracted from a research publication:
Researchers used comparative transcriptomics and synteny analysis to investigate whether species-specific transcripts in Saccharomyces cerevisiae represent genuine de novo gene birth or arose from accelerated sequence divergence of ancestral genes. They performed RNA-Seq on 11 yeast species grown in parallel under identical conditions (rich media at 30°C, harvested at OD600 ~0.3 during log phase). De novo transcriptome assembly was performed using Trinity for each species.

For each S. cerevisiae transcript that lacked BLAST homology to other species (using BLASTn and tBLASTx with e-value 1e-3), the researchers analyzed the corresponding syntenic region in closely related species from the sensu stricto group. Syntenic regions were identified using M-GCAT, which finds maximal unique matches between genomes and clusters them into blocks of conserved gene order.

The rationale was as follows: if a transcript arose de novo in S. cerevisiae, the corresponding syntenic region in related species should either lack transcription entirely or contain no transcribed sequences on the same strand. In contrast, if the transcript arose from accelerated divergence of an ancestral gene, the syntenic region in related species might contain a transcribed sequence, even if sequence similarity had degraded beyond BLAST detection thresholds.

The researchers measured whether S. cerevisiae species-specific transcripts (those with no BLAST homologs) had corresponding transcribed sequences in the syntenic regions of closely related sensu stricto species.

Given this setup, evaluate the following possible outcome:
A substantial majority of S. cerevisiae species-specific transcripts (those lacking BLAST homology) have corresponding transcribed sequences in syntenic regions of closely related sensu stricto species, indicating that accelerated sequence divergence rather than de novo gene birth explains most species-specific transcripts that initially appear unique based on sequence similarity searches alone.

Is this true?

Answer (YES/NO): NO